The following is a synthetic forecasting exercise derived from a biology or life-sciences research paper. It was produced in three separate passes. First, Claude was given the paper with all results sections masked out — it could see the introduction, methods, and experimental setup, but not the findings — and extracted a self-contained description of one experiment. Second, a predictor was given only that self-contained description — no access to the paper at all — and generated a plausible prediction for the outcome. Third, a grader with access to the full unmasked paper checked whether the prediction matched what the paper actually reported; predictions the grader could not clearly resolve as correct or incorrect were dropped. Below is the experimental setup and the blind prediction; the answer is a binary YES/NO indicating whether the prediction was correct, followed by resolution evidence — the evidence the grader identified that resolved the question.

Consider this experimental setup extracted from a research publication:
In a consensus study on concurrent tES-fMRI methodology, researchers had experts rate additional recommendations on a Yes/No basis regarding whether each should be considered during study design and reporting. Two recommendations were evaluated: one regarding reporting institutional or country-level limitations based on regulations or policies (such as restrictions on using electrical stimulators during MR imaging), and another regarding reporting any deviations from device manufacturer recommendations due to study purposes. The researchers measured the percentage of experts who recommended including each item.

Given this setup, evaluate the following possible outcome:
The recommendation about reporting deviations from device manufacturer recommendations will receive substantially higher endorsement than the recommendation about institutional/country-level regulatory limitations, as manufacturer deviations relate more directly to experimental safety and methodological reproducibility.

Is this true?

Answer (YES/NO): YES